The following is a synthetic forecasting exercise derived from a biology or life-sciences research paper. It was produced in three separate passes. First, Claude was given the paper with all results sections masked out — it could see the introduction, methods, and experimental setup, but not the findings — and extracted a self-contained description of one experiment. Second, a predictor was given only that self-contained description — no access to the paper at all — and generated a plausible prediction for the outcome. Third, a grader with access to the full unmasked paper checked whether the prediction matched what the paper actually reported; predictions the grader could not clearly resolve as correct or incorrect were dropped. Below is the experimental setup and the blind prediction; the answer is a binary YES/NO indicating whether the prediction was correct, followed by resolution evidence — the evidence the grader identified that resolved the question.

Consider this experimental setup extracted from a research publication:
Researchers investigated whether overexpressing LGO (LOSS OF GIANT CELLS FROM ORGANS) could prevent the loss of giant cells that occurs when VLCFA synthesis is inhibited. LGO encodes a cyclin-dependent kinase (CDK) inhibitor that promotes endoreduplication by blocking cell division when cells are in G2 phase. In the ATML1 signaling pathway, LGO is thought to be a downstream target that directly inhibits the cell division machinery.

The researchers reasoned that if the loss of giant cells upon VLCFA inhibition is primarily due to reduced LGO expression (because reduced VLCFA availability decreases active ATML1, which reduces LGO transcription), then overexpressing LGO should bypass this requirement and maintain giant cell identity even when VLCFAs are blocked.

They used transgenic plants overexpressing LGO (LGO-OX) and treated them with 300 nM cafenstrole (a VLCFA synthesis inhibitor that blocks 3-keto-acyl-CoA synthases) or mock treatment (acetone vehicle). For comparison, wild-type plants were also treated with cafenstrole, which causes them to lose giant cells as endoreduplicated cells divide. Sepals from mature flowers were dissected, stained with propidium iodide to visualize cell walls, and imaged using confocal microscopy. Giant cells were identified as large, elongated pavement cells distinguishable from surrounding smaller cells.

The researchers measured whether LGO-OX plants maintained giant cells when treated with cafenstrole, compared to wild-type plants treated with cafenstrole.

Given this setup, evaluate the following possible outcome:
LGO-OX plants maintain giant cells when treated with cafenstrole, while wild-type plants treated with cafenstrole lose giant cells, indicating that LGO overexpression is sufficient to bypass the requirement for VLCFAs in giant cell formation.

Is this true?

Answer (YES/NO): YES